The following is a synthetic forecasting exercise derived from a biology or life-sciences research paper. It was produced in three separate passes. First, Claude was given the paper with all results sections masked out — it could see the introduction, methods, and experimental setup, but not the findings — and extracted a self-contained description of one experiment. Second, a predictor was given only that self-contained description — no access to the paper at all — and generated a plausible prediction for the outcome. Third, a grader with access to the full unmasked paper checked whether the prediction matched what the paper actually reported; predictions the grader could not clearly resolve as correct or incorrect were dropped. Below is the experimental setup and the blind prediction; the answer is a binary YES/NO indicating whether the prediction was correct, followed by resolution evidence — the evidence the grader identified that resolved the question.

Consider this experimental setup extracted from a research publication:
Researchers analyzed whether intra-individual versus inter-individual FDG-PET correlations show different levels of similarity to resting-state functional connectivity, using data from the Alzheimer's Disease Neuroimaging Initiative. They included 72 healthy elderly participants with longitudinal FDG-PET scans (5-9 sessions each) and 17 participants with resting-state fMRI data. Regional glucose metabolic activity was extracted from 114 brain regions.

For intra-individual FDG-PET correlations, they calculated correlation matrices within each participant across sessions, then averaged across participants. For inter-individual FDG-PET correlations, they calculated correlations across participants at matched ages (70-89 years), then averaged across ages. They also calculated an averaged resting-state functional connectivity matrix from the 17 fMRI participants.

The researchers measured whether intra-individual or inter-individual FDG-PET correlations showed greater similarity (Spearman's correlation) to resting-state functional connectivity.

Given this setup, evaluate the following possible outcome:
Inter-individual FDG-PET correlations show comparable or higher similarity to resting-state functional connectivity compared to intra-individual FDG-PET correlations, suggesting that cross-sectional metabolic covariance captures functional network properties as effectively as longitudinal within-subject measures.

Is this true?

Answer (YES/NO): NO